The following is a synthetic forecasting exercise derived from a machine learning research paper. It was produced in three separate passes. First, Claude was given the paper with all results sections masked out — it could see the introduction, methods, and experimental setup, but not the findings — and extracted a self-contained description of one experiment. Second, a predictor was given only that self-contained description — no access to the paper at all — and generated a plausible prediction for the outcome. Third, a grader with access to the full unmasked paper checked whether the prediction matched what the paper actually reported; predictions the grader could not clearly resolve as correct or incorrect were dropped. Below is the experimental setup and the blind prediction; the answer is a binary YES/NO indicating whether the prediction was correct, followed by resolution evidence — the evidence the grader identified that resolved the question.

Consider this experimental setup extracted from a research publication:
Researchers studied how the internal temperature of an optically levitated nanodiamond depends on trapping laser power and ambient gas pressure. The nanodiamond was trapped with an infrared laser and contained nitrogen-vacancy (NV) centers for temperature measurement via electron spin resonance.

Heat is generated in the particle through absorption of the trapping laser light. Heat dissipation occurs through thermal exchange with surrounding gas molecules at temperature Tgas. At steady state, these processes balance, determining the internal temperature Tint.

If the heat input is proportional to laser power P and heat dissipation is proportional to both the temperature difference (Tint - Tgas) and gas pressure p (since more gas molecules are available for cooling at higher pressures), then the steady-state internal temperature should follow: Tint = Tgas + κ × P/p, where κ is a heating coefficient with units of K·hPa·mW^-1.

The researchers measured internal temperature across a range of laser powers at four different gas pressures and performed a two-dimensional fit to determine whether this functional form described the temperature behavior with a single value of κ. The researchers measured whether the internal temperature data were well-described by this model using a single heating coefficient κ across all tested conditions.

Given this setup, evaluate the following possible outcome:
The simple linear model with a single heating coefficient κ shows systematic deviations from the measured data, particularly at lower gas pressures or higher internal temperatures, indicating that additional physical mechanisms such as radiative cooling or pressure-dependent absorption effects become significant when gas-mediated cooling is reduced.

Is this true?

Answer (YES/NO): NO